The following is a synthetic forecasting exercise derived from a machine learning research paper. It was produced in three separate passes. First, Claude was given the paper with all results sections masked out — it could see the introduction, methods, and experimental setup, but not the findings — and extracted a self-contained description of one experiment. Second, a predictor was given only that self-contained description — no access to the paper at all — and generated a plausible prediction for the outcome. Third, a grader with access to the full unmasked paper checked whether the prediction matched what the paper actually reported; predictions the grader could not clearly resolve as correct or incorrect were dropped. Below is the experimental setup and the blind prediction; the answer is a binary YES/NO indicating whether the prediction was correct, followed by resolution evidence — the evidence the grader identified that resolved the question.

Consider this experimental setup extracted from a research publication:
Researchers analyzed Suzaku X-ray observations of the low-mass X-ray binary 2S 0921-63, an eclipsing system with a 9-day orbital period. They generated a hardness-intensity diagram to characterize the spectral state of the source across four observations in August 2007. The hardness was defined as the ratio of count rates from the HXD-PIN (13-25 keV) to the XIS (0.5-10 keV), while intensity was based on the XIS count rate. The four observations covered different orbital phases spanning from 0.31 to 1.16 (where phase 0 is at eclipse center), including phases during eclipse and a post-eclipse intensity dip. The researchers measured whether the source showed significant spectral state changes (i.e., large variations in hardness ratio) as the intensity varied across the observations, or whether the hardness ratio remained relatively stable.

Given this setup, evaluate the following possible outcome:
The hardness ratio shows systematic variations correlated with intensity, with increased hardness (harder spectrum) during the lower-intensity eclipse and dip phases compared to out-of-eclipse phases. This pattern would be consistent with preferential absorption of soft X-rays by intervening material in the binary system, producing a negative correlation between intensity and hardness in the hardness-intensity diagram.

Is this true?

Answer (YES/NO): NO